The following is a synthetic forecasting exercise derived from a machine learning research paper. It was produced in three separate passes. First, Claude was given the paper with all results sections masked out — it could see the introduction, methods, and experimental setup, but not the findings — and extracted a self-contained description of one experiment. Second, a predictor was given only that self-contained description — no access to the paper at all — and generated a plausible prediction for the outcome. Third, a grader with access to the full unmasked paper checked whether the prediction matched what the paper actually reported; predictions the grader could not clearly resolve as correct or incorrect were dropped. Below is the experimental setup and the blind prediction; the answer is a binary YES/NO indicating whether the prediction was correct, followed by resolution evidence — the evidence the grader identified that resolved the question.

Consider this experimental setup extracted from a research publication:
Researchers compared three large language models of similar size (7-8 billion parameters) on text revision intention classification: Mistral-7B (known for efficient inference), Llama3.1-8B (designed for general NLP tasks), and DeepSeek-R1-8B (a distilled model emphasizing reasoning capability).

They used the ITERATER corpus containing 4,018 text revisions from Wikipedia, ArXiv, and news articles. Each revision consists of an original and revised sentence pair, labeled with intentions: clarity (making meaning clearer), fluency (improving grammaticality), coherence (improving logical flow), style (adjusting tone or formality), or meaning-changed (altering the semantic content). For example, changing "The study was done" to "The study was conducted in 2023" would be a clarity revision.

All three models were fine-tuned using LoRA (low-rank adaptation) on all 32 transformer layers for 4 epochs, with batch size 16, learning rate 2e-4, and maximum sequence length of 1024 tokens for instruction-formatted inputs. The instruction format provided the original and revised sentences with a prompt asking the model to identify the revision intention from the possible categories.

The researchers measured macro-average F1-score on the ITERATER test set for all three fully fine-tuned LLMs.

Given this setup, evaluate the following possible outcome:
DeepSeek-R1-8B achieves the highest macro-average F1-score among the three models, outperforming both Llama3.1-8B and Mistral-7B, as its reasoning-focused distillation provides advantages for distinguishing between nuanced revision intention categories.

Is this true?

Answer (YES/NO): NO